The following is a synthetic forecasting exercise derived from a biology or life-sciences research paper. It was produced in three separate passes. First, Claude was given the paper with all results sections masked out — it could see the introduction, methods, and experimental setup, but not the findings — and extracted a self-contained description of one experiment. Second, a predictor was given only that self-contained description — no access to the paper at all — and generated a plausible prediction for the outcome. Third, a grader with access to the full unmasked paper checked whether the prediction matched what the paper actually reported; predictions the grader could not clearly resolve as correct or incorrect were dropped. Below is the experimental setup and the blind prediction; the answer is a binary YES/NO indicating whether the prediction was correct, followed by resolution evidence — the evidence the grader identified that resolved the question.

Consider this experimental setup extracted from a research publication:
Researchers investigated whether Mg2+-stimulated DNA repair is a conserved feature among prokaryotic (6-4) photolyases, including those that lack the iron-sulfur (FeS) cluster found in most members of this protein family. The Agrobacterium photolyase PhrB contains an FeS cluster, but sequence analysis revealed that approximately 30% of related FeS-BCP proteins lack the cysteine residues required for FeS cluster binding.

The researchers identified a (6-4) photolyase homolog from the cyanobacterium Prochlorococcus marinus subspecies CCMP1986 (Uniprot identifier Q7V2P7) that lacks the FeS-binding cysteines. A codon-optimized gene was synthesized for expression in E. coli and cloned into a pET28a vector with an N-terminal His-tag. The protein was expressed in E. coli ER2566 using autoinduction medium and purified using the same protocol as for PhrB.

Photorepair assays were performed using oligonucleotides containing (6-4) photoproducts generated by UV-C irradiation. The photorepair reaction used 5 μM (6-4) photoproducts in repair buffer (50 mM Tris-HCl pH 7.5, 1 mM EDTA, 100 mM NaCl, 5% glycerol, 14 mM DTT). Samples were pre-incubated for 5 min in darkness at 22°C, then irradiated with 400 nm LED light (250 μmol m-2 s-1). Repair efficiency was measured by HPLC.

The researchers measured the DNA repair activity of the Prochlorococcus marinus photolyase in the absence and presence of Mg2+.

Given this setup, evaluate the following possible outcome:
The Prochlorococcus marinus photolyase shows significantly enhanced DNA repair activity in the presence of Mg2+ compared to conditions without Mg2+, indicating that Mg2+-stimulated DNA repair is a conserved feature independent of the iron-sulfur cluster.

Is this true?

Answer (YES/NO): YES